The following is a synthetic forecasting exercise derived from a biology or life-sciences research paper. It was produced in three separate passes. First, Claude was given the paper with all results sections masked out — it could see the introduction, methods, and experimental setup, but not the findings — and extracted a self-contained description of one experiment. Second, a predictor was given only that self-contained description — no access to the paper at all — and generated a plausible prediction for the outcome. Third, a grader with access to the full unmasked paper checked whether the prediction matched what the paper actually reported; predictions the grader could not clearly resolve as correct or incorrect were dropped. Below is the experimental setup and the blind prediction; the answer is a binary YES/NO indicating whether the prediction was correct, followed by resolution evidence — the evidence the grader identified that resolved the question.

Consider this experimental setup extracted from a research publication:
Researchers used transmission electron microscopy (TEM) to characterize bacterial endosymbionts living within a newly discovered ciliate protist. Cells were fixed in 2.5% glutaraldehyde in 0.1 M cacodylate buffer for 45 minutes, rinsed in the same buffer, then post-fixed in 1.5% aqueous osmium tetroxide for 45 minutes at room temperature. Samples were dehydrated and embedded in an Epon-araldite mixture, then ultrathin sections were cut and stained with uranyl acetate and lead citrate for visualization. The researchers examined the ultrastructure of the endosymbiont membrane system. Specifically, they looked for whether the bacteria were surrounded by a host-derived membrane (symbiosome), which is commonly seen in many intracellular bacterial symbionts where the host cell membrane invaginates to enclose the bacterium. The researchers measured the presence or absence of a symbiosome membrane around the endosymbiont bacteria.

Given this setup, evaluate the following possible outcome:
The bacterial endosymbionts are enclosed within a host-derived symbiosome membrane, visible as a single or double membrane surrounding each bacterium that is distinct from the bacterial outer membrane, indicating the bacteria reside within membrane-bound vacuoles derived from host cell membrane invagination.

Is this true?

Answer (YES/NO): NO